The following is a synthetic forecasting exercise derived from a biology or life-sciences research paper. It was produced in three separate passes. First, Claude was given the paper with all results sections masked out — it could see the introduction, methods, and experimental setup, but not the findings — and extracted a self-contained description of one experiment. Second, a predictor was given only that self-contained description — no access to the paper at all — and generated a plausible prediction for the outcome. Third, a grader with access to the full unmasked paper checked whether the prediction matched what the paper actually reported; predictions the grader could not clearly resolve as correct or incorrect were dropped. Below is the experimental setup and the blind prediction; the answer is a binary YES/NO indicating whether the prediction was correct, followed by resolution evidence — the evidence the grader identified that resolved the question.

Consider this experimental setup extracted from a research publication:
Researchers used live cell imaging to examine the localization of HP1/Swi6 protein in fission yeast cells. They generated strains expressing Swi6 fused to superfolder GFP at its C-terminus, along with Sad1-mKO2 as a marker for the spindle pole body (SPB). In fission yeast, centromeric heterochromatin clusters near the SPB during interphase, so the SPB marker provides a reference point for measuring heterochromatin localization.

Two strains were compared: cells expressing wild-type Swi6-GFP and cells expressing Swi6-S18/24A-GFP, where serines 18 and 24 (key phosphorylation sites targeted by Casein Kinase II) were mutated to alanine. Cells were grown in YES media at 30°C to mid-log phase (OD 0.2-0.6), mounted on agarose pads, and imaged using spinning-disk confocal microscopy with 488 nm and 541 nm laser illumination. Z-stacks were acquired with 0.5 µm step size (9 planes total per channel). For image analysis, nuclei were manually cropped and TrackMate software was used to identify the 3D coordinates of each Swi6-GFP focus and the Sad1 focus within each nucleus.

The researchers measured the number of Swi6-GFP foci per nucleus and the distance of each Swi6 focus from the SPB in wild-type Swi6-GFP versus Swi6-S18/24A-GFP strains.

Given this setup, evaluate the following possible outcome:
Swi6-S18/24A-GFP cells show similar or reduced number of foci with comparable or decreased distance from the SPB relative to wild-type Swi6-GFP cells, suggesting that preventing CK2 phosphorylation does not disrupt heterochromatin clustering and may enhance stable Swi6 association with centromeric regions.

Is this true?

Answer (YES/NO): NO